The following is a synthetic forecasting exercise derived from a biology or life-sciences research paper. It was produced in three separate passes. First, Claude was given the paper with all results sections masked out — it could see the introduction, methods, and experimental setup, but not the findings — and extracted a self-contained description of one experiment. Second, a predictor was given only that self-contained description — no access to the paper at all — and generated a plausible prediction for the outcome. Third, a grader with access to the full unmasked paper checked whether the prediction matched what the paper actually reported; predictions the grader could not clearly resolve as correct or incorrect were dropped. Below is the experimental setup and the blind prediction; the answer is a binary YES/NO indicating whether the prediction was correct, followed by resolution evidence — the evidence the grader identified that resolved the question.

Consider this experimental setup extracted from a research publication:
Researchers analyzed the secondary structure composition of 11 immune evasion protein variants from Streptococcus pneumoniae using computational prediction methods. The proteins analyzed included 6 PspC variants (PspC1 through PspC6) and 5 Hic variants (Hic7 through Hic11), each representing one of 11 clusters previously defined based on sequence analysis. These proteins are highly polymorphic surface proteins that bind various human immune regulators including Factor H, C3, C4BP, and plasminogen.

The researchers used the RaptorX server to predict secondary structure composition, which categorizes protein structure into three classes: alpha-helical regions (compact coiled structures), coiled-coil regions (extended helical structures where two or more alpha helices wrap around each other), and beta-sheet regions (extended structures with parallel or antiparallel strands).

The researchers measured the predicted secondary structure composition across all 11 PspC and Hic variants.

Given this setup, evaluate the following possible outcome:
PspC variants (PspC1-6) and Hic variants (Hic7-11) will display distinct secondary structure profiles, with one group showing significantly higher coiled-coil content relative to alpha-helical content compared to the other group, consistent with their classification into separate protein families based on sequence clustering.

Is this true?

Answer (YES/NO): NO